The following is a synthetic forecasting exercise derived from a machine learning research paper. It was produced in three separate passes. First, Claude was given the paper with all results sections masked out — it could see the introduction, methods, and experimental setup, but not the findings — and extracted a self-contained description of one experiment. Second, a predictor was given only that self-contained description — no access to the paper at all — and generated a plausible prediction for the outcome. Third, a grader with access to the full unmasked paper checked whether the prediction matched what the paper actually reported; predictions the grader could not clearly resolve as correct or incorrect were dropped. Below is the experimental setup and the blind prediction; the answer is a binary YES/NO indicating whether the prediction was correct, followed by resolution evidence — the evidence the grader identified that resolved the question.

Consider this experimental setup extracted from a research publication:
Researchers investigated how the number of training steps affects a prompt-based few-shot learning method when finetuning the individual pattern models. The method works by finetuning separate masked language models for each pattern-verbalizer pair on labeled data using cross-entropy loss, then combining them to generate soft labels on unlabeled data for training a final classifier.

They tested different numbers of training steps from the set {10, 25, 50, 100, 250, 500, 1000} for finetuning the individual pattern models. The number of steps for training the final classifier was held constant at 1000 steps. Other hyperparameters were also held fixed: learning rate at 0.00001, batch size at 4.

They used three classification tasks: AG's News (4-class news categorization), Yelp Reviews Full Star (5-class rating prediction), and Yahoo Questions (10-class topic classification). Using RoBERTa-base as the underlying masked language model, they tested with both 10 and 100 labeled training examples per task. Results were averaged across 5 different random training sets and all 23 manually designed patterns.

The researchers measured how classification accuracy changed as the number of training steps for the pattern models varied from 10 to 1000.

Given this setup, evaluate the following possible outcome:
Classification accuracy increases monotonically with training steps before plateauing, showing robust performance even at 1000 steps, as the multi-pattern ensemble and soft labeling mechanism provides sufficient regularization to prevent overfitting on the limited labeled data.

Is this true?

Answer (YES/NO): NO